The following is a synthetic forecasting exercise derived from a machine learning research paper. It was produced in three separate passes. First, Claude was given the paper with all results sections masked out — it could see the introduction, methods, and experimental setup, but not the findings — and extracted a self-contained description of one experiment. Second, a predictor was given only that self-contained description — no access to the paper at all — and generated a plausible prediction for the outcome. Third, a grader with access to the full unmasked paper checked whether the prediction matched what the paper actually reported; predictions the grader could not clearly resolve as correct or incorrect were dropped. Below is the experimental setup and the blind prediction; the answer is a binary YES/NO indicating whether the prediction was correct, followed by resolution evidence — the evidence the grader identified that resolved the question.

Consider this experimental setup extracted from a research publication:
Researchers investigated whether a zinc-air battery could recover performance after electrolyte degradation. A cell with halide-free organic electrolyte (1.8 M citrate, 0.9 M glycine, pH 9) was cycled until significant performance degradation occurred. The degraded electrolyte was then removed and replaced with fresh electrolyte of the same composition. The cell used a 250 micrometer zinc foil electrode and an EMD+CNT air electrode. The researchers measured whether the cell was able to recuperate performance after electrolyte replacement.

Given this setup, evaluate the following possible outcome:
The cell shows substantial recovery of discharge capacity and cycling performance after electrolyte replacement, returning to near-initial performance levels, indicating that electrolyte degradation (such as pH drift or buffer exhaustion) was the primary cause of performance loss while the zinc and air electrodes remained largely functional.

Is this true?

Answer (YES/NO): NO